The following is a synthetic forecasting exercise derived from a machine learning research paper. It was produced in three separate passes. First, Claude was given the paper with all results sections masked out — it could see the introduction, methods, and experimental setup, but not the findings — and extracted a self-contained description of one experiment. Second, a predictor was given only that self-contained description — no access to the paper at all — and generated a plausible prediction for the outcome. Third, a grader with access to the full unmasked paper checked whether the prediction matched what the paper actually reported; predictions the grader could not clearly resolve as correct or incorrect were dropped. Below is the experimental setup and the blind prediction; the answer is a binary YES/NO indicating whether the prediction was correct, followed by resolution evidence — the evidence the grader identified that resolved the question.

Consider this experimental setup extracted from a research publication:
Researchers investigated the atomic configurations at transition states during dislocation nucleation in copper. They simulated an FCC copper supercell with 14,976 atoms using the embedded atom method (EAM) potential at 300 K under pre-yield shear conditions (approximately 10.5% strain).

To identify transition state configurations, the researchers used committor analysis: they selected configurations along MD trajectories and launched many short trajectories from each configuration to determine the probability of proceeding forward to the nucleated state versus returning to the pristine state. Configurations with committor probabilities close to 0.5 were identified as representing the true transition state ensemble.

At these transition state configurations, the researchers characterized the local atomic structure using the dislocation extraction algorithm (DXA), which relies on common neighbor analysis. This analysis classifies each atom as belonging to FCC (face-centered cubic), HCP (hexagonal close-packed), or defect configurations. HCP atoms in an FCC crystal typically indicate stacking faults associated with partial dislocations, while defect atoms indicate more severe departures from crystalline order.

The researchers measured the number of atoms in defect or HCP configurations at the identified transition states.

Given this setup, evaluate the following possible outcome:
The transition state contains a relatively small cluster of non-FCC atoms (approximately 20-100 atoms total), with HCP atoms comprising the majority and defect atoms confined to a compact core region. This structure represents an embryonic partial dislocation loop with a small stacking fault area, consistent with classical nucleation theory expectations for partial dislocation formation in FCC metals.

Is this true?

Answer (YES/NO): NO